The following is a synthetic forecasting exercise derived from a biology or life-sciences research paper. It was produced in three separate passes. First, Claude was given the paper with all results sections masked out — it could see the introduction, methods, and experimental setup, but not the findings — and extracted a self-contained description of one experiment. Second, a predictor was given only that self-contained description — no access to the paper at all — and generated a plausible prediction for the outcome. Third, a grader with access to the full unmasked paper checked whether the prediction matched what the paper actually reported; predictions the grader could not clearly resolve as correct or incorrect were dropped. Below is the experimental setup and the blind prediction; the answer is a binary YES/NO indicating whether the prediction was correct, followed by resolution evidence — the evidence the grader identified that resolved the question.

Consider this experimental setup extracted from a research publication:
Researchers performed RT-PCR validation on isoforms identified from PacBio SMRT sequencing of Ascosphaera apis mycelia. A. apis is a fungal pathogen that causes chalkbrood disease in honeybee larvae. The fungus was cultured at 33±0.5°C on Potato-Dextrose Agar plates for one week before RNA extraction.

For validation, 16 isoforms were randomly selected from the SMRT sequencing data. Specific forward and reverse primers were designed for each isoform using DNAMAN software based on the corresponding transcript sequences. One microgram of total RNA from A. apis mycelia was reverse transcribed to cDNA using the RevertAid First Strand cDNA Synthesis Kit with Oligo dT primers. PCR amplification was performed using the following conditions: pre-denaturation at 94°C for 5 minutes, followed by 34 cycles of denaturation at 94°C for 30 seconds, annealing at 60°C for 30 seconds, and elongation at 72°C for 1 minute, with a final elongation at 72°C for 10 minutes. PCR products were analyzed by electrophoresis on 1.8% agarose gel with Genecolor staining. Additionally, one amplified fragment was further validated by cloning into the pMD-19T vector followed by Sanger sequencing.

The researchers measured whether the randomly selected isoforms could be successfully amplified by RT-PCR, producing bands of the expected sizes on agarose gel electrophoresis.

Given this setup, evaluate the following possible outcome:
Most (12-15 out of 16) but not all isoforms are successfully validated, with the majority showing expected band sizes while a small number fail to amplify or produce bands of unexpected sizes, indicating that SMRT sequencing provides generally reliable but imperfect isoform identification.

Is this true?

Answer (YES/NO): NO